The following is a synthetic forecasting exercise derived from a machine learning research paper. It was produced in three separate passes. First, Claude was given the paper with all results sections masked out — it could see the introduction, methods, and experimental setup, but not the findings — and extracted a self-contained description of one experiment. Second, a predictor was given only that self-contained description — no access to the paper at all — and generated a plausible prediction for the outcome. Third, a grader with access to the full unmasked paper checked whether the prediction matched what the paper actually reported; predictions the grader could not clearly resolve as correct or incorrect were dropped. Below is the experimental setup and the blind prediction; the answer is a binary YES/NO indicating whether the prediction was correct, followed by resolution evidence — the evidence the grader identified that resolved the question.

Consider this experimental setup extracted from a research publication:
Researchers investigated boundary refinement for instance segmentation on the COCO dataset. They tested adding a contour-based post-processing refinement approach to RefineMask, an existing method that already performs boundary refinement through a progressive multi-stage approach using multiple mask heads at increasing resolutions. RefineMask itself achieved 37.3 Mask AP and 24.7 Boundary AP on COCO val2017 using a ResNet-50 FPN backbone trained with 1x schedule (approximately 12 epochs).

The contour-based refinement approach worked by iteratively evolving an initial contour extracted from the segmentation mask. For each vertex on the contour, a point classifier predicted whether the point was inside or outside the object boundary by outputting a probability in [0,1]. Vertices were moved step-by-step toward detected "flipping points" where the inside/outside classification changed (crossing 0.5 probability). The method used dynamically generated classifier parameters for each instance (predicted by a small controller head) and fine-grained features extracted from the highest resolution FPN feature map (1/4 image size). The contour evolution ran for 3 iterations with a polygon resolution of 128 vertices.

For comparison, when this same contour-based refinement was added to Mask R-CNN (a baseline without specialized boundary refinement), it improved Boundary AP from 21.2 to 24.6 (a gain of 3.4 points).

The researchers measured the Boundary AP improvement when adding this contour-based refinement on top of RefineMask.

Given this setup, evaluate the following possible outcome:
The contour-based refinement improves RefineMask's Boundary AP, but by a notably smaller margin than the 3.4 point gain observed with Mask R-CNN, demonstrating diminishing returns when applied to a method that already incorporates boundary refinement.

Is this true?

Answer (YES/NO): YES